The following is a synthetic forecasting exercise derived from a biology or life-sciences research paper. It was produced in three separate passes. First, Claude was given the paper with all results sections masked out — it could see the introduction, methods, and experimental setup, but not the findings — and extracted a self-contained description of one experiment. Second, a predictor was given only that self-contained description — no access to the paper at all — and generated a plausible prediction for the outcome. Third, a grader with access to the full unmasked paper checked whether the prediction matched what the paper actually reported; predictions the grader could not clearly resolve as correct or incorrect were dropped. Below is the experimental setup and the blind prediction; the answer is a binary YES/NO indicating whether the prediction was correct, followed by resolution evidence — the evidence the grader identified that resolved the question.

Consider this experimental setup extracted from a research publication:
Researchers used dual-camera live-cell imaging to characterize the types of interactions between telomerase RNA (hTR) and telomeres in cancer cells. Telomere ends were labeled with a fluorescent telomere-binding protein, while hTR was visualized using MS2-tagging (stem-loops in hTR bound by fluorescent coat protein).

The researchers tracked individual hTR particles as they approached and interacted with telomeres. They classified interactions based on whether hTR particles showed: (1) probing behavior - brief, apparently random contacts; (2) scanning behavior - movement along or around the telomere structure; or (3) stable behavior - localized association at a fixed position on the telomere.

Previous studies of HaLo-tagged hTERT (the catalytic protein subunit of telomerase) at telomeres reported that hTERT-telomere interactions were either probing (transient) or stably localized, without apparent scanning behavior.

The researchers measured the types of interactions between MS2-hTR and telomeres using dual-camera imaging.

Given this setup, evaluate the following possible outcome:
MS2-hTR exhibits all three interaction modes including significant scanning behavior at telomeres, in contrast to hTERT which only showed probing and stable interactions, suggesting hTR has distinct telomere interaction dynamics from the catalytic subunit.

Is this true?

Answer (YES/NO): YES